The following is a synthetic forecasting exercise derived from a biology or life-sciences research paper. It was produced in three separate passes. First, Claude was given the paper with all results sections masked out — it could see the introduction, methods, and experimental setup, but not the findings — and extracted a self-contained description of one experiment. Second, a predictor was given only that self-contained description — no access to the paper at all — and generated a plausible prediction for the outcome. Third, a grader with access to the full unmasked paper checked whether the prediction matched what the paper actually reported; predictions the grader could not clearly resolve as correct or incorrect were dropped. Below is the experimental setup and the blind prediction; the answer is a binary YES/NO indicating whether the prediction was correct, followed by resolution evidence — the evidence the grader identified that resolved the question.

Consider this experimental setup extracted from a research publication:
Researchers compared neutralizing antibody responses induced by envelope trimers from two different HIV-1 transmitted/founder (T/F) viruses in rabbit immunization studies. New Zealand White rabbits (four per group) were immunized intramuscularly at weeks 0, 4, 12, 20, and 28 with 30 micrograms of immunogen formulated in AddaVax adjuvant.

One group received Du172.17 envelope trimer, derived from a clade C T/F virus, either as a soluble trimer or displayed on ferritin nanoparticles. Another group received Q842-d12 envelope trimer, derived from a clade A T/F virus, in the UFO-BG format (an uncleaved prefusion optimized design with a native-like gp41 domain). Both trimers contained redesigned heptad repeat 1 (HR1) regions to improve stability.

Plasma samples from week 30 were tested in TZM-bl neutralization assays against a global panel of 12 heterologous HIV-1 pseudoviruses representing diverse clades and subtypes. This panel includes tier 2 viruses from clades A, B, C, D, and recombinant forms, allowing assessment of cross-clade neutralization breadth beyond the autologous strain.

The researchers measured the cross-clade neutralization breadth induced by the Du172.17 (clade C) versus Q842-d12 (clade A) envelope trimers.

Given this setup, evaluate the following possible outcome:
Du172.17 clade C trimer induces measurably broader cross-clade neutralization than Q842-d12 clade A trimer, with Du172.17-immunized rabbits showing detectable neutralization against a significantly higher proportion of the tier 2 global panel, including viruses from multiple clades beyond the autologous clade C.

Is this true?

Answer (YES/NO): YES